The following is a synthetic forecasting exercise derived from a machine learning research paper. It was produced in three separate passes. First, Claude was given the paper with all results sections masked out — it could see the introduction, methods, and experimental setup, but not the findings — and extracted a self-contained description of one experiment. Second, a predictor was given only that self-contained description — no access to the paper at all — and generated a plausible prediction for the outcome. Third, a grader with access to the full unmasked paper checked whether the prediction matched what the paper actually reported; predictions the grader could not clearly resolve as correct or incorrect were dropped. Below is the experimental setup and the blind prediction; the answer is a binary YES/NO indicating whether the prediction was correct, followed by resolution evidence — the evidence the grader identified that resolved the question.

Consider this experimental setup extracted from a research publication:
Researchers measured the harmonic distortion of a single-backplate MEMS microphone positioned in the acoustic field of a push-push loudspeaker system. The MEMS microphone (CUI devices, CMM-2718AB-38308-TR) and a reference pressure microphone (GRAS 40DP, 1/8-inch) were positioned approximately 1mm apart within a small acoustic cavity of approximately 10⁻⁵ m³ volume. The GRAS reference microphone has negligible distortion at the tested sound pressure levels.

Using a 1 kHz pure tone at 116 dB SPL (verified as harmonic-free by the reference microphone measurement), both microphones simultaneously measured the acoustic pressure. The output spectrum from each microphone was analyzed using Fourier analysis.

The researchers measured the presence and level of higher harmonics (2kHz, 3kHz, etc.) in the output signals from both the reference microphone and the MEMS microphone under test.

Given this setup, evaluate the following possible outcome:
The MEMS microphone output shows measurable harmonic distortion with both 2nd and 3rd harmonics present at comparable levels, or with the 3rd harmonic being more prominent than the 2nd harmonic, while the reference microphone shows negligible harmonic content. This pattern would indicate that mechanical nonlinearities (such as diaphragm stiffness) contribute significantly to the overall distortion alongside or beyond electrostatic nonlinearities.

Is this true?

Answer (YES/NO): NO